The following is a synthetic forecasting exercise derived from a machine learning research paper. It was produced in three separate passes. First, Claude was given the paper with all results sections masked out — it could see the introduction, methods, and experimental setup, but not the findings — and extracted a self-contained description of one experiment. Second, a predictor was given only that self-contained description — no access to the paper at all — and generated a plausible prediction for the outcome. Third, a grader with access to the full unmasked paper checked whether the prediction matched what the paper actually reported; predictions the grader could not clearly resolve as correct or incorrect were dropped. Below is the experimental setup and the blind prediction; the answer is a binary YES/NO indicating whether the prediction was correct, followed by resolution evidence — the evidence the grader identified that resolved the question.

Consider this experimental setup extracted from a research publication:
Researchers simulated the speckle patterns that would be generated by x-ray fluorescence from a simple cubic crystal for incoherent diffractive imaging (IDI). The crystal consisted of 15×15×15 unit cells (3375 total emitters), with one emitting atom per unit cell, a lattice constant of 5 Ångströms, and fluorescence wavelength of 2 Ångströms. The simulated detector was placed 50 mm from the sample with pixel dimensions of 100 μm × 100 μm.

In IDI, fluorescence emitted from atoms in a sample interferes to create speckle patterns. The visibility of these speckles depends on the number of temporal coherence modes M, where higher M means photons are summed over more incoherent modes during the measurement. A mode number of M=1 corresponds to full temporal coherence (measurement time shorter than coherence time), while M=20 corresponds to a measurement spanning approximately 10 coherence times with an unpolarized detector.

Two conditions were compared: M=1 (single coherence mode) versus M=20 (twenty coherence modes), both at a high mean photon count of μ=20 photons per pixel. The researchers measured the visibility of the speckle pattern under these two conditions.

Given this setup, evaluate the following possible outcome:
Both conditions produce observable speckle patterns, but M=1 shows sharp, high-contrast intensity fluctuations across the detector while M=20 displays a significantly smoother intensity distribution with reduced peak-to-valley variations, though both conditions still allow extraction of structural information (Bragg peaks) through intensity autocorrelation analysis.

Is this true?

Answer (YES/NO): YES